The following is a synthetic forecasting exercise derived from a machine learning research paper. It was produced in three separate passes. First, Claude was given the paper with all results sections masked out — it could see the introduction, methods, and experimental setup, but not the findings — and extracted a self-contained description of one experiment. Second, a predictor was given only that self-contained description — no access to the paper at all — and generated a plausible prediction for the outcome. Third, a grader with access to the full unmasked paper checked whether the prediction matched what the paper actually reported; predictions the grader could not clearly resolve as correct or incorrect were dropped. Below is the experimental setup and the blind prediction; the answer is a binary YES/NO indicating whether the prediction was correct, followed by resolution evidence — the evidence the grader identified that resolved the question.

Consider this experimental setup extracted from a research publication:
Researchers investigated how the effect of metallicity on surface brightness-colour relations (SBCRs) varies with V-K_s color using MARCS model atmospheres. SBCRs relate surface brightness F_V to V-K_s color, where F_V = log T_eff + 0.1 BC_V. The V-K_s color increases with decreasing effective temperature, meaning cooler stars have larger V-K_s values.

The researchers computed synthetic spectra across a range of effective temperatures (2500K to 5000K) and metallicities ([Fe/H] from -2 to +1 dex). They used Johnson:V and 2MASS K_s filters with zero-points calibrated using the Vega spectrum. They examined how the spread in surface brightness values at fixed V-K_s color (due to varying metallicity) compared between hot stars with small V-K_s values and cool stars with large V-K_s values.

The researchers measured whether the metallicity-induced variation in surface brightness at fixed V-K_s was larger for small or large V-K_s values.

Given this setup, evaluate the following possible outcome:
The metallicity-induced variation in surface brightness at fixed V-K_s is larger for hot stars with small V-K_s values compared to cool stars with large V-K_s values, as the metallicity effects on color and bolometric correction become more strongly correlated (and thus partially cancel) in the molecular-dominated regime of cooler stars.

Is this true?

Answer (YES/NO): NO